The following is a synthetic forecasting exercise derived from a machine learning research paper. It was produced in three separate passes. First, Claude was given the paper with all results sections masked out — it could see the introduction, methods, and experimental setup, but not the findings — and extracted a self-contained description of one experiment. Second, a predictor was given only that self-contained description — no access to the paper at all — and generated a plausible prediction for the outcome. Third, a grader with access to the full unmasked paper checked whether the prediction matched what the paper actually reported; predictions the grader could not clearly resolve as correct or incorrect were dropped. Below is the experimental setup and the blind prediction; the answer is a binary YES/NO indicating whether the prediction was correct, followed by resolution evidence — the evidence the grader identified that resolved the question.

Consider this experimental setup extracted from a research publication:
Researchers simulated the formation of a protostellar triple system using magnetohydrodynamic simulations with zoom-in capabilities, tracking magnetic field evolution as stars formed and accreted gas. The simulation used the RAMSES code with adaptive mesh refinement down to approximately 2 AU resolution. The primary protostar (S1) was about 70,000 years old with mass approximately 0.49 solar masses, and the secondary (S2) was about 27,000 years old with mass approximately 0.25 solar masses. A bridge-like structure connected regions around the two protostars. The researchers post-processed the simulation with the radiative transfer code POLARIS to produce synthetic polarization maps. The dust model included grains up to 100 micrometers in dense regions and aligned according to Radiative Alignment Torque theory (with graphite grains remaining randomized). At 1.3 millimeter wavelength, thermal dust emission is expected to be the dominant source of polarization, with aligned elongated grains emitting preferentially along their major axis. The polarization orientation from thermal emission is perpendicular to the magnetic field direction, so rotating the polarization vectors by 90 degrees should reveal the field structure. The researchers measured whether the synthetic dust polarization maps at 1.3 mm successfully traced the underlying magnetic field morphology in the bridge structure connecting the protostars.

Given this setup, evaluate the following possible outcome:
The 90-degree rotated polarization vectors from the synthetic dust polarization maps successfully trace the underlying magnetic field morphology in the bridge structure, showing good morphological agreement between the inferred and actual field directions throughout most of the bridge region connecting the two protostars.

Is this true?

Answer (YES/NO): YES